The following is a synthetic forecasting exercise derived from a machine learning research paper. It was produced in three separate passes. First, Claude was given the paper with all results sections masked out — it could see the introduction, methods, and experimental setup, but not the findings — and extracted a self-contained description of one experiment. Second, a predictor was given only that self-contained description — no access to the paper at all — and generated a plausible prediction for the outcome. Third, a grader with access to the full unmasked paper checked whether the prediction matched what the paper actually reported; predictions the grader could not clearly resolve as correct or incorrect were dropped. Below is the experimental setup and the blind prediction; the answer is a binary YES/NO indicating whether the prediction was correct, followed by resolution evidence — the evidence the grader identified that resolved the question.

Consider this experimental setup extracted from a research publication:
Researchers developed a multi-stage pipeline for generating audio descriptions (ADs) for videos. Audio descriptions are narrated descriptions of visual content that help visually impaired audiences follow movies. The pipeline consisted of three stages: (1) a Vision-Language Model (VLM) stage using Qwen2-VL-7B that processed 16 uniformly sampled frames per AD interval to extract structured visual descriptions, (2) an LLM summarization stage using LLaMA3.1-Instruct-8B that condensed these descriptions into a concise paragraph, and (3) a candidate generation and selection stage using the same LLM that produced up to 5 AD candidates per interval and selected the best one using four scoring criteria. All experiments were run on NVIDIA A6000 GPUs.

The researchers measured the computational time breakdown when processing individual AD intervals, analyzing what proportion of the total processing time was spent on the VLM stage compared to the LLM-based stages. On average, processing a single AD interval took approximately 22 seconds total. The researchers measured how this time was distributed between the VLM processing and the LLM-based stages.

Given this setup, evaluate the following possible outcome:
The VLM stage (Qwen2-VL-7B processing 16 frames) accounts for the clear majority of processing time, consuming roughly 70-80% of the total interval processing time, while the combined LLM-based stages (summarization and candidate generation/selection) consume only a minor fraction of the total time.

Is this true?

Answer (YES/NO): NO